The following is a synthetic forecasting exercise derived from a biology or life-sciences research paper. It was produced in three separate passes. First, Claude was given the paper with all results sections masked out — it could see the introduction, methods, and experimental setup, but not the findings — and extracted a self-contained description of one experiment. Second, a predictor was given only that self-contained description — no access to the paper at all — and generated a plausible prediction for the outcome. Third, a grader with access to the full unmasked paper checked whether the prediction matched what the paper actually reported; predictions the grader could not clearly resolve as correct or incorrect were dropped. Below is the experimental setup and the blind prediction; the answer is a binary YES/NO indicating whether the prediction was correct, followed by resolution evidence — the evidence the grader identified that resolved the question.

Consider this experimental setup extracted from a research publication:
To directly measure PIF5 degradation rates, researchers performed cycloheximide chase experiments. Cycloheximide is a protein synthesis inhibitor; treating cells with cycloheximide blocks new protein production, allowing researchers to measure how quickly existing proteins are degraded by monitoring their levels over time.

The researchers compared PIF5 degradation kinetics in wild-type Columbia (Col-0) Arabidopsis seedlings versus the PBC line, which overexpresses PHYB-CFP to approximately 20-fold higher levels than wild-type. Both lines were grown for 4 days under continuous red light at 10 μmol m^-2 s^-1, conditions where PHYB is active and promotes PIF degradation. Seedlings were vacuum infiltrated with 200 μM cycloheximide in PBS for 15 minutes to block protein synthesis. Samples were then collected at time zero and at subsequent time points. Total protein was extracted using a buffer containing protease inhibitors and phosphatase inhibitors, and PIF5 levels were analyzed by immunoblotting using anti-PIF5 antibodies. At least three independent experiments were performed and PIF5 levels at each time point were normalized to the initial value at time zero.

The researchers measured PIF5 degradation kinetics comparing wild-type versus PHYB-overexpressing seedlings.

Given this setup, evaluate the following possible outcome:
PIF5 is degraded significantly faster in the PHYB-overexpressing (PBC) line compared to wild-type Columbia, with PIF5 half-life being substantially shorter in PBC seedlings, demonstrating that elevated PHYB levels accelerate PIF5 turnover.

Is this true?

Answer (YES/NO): NO